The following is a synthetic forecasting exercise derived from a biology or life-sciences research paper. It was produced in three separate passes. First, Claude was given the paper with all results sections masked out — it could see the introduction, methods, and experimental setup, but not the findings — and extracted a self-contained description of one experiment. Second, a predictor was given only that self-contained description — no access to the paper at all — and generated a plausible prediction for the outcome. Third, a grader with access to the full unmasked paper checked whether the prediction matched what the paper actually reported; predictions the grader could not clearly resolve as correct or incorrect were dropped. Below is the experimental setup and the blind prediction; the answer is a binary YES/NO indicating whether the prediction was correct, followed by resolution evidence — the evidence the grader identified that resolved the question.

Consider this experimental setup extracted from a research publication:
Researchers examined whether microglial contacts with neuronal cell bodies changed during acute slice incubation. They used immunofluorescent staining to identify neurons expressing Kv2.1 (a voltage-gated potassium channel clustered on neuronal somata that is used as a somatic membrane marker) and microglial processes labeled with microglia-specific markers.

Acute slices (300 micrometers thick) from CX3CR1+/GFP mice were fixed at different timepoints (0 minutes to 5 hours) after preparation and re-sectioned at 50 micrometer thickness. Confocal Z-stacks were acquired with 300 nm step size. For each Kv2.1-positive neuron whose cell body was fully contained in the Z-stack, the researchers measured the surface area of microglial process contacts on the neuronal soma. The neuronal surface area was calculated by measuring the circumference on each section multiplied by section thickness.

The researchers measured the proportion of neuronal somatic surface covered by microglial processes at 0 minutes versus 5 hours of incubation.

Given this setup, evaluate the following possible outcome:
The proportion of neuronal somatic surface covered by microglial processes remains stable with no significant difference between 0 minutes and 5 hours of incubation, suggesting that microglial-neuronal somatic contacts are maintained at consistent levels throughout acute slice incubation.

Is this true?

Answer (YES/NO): NO